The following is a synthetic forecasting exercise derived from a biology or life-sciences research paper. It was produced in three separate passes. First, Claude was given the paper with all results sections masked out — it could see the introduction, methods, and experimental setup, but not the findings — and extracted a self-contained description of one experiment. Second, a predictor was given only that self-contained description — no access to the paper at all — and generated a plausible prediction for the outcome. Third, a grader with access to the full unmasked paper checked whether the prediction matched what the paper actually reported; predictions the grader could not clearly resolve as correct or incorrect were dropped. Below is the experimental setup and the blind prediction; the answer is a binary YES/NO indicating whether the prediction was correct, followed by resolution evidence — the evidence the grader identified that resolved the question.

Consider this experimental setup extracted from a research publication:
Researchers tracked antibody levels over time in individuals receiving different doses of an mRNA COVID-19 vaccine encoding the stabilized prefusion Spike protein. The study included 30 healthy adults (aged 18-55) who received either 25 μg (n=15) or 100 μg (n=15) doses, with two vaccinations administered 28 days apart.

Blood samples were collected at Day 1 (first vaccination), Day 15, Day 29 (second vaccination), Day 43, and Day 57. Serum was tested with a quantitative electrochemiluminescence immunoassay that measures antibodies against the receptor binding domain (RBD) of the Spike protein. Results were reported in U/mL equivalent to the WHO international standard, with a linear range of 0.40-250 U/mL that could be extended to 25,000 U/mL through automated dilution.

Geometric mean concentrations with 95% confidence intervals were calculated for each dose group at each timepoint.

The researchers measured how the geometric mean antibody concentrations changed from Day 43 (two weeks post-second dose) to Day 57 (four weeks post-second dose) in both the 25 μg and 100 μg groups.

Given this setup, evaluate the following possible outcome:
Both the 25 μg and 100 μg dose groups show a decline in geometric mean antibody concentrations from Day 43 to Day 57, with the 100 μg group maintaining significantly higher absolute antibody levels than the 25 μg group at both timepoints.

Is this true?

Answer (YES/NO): NO